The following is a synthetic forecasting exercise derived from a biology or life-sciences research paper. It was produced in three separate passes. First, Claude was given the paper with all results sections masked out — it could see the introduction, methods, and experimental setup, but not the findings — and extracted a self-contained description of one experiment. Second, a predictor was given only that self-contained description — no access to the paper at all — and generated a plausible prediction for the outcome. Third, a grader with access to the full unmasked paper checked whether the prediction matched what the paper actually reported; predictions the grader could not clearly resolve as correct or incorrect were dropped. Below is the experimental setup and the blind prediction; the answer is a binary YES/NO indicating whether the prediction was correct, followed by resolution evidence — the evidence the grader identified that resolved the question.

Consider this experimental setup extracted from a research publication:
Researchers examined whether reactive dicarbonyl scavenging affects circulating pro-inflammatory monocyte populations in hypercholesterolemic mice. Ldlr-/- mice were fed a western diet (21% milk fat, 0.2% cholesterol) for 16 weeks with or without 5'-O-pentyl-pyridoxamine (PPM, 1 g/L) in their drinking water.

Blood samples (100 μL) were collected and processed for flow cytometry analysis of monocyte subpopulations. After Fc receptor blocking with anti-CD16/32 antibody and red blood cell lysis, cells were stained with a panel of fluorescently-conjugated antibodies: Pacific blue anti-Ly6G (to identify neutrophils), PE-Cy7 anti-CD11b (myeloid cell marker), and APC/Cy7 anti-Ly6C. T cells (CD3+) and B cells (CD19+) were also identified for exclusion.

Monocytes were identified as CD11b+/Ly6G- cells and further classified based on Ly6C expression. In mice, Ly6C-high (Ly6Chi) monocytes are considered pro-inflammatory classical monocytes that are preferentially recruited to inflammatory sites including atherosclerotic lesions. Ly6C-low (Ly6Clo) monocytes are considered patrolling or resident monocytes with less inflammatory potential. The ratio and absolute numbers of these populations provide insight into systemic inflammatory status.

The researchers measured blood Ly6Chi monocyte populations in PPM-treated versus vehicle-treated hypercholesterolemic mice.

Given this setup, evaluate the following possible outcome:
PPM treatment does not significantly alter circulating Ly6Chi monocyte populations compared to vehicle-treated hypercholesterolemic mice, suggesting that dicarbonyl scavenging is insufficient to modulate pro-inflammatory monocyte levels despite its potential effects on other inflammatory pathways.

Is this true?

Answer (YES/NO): NO